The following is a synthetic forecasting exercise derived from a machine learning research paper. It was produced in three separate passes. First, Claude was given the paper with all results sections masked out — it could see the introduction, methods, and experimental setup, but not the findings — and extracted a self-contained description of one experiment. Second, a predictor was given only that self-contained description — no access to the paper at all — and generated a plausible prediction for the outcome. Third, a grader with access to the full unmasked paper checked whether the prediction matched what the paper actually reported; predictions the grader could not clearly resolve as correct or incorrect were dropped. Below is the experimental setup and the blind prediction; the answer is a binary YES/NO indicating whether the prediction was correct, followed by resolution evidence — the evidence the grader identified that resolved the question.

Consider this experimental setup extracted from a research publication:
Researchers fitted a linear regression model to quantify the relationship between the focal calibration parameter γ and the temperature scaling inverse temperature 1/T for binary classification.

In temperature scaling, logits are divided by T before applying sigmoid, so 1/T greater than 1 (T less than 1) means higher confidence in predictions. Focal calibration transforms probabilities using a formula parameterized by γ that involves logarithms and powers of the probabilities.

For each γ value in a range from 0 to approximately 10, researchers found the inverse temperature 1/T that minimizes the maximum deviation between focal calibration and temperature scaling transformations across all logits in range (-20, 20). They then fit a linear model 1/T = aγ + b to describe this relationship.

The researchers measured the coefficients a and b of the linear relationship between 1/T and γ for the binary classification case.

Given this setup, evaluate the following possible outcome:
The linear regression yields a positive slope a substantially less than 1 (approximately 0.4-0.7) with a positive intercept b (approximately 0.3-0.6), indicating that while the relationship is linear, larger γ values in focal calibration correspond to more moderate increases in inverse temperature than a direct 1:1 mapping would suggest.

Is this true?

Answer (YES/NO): NO